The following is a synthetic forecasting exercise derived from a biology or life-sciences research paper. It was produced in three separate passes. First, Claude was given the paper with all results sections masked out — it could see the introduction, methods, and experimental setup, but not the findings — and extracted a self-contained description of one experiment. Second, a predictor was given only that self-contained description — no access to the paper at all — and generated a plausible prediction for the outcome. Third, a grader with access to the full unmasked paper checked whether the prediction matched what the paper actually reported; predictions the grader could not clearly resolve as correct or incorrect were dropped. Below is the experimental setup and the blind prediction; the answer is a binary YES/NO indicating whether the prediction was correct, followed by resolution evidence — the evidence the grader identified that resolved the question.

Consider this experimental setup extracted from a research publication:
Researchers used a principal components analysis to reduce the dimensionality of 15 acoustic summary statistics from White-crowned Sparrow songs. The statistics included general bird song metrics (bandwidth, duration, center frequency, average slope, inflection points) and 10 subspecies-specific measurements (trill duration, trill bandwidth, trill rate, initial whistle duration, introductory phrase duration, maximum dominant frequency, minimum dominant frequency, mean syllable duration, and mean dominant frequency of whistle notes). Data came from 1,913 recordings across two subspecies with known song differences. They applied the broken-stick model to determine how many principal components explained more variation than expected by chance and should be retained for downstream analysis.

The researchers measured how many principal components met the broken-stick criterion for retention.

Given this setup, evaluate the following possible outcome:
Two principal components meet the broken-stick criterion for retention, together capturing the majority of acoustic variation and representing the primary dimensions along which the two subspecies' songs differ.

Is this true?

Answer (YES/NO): NO